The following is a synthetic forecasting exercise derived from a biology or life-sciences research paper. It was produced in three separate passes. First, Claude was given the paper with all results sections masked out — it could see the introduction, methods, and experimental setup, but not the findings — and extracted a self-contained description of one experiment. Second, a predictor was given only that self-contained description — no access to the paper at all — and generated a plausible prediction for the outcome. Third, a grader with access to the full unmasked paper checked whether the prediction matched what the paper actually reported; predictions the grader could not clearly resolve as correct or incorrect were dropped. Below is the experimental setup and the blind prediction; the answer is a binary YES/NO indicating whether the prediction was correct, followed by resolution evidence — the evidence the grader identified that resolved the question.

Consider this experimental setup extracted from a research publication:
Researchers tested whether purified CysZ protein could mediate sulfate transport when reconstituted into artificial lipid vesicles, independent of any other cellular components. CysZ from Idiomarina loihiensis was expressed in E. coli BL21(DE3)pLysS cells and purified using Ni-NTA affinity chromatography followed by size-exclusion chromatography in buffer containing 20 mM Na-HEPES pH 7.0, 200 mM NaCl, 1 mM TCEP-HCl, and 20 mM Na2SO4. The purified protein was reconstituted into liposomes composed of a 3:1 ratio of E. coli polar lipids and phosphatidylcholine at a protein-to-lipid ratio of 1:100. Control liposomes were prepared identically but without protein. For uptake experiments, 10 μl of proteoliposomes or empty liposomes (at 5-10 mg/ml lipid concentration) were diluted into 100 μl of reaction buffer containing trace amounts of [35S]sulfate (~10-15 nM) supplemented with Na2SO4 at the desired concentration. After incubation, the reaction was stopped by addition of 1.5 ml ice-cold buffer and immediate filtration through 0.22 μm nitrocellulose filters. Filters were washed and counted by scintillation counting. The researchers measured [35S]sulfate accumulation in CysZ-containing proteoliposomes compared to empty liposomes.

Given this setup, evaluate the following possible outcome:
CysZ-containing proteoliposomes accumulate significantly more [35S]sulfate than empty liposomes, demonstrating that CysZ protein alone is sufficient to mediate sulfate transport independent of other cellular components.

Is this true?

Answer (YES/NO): YES